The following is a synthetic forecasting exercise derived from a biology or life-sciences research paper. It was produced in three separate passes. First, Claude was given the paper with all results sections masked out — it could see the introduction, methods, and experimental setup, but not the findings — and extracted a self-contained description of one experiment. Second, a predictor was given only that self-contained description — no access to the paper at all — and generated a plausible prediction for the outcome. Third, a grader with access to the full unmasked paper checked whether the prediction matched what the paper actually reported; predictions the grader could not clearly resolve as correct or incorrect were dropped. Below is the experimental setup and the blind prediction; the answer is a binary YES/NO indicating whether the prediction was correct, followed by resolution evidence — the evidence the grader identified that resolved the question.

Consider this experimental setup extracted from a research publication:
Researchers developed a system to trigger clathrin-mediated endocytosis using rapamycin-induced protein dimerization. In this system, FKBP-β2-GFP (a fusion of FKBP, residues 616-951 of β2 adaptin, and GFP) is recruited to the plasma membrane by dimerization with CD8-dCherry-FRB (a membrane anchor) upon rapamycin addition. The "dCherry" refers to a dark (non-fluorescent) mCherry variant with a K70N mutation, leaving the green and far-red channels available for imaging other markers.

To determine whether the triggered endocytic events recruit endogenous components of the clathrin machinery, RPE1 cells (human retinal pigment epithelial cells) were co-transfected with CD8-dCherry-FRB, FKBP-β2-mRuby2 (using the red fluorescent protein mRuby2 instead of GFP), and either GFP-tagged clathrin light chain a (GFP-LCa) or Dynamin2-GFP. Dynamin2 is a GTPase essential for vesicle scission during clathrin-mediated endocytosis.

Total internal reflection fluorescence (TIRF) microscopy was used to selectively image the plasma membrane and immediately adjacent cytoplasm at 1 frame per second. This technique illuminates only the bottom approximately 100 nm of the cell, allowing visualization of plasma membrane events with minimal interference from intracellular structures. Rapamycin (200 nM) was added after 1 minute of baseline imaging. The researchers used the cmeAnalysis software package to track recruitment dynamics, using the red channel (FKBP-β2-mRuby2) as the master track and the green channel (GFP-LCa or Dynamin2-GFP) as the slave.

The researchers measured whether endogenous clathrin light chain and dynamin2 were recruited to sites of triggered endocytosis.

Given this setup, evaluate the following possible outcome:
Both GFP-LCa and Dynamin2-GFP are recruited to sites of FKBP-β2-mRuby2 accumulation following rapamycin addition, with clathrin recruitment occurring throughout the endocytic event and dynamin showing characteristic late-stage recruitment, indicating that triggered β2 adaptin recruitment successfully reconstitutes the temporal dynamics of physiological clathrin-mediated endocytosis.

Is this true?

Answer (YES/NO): YES